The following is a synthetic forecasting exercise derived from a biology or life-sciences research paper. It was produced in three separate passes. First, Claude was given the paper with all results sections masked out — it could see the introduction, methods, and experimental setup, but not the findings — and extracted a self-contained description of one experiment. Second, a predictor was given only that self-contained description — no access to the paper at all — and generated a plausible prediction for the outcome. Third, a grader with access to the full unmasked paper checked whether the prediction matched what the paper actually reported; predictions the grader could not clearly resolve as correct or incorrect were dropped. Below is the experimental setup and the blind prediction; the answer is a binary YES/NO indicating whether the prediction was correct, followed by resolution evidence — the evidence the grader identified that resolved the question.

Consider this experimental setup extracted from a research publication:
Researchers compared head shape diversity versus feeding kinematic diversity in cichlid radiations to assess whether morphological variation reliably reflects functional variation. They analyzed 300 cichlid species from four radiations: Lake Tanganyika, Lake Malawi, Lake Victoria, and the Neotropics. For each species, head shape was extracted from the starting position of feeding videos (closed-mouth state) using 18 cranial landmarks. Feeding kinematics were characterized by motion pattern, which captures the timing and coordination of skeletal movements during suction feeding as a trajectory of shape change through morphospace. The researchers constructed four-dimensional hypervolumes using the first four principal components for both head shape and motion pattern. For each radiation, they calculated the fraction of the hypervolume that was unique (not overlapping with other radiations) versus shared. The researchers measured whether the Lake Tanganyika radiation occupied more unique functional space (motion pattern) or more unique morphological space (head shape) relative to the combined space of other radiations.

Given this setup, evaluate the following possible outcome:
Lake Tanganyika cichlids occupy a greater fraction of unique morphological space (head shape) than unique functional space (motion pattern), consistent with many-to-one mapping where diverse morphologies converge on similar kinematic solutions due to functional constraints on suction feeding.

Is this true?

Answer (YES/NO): YES